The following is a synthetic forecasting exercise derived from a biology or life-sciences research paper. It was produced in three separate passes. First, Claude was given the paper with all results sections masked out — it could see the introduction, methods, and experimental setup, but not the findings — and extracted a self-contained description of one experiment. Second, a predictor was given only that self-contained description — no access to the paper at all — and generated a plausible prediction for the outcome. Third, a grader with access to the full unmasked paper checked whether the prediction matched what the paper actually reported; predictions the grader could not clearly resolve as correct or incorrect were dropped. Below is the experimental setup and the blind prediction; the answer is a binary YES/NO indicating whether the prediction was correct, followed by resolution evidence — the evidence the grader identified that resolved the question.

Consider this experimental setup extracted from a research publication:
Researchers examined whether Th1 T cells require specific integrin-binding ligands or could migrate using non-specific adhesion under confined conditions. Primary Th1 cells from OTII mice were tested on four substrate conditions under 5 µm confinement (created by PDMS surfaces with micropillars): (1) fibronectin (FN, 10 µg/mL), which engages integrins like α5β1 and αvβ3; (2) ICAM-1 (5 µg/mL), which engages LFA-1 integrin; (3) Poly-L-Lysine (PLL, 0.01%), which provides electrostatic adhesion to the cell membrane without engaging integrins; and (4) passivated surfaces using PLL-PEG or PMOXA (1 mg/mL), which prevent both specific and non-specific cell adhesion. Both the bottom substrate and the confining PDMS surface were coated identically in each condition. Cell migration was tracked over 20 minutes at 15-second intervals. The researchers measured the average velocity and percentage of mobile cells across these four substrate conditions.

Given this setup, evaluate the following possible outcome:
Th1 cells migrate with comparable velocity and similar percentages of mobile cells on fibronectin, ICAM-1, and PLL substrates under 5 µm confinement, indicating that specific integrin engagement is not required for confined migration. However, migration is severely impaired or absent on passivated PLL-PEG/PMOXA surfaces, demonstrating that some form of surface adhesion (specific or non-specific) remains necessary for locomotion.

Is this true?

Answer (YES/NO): NO